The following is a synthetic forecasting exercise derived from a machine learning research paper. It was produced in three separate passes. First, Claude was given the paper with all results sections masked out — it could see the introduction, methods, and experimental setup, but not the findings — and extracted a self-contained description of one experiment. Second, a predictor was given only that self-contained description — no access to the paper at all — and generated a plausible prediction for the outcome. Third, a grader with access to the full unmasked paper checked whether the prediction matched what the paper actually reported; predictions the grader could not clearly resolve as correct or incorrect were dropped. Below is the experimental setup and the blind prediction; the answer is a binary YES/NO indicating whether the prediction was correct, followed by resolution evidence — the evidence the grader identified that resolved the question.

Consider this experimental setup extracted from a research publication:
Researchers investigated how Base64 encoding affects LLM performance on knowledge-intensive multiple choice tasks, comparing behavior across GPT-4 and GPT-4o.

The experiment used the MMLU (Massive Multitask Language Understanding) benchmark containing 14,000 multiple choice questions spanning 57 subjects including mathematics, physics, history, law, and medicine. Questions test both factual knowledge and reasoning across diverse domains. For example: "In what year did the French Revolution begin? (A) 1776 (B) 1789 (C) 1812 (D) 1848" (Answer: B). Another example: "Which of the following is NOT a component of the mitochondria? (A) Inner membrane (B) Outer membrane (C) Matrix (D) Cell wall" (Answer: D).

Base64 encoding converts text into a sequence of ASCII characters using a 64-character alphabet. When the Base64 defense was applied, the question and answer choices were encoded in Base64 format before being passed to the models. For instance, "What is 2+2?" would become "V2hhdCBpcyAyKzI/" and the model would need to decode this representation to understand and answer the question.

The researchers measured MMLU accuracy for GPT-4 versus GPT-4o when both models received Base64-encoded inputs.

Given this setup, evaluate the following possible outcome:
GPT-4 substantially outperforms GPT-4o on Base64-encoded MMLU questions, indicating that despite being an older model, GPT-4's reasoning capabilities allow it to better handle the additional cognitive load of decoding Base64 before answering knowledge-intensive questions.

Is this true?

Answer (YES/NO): NO